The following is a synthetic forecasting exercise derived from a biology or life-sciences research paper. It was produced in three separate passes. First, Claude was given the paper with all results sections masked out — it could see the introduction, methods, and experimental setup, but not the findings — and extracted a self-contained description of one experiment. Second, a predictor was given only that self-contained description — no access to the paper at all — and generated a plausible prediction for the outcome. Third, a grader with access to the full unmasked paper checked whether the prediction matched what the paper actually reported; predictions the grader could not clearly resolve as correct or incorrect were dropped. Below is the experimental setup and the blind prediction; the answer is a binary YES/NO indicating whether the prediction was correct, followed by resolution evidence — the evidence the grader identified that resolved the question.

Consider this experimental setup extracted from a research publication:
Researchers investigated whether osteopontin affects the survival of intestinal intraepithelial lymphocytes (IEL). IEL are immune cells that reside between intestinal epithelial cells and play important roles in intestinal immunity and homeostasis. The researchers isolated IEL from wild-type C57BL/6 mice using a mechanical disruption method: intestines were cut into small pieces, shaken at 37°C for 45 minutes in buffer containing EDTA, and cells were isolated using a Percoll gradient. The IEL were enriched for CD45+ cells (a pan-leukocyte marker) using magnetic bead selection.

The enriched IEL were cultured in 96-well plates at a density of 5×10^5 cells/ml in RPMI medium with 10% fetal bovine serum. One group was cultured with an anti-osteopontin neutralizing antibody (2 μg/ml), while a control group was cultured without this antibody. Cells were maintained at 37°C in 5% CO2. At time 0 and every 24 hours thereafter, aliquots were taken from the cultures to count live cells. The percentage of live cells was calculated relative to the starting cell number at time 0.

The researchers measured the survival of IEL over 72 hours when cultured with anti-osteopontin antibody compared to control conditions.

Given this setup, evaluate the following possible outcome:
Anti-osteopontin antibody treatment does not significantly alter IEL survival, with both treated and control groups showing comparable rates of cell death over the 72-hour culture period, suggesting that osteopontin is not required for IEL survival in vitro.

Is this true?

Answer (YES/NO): NO